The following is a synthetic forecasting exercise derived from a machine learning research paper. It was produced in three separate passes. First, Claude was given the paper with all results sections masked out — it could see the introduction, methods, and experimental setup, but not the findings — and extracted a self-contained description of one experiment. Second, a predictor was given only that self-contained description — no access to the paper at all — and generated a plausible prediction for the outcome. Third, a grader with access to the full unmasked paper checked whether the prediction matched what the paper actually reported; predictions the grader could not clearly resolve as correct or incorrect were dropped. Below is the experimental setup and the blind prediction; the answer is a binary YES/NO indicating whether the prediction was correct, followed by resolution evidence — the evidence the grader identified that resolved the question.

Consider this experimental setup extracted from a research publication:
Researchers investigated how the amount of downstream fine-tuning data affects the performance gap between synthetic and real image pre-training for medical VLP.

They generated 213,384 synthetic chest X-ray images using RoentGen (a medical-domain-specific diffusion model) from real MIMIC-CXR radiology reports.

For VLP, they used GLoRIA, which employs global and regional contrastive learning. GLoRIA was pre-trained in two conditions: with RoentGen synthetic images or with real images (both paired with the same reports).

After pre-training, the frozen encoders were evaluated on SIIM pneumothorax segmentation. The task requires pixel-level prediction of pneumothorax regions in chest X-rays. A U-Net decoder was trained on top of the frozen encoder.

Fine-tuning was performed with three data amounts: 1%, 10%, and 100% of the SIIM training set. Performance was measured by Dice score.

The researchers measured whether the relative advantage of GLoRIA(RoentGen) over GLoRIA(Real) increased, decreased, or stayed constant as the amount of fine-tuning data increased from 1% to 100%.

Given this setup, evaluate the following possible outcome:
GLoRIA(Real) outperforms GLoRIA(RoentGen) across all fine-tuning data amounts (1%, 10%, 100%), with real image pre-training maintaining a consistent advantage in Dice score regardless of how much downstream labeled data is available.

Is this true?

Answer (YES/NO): NO